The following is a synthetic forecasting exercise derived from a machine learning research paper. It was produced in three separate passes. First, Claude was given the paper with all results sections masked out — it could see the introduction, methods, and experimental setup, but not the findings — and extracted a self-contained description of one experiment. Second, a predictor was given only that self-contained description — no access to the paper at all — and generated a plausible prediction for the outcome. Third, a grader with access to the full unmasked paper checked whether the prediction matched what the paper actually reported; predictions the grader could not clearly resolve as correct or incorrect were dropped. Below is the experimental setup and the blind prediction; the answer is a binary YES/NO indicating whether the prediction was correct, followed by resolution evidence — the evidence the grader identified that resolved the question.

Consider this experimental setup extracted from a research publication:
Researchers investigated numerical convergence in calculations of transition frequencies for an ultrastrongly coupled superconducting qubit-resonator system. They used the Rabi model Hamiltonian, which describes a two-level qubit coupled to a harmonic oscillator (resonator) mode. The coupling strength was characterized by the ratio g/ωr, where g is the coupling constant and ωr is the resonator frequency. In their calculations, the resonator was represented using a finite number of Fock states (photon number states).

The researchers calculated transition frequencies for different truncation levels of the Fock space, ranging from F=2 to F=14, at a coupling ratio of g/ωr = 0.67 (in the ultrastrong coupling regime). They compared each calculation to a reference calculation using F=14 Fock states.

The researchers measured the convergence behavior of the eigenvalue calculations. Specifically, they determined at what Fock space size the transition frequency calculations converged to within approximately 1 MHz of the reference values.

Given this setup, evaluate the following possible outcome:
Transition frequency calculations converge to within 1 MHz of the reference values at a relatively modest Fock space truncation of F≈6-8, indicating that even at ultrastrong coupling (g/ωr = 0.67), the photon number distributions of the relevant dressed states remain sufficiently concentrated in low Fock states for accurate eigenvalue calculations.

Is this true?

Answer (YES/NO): NO